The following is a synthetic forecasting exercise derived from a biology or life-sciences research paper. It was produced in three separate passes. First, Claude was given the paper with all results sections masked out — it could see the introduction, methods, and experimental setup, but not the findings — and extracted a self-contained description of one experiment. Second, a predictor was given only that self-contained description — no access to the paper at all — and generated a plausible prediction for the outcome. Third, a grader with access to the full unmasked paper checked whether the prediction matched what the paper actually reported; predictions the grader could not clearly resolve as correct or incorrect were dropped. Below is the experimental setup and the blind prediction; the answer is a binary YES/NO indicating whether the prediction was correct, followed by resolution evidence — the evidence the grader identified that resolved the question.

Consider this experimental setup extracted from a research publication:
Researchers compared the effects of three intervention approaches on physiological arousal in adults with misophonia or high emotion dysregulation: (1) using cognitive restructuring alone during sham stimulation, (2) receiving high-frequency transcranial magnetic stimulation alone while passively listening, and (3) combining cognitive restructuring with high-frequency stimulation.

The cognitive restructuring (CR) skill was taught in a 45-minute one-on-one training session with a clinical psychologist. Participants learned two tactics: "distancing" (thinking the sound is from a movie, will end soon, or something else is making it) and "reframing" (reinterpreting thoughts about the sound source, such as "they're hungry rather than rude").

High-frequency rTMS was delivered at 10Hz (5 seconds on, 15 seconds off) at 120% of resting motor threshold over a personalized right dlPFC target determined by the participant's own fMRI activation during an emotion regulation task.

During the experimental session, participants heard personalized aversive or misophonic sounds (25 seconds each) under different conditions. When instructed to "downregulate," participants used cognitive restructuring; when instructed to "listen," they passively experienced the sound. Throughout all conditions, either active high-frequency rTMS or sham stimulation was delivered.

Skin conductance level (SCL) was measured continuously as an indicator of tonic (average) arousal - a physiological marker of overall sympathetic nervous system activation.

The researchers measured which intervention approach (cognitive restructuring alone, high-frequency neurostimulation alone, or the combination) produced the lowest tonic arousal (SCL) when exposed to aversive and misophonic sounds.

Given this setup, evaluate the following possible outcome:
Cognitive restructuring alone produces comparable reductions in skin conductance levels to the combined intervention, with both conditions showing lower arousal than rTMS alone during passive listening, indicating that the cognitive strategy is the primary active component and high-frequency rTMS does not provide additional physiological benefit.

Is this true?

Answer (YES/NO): NO